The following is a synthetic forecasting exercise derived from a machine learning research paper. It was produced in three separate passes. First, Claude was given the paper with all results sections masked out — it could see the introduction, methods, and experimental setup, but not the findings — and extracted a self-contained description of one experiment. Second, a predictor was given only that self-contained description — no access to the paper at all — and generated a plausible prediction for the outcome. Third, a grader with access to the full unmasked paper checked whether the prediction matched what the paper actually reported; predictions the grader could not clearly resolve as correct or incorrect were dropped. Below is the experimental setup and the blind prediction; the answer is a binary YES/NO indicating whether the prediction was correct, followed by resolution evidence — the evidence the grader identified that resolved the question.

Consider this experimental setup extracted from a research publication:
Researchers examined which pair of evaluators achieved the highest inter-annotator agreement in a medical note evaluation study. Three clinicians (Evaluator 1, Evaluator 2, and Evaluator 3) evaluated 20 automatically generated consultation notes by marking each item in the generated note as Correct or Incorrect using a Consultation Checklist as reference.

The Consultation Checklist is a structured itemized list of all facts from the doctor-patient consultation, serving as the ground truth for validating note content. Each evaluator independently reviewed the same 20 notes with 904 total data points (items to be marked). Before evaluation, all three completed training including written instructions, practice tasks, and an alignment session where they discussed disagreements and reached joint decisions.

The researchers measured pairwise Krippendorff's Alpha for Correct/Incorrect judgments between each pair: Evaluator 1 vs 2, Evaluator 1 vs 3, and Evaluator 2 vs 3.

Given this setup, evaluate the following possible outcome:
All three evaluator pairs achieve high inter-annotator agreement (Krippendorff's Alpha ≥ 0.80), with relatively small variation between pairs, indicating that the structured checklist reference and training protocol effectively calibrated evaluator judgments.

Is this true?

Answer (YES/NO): NO